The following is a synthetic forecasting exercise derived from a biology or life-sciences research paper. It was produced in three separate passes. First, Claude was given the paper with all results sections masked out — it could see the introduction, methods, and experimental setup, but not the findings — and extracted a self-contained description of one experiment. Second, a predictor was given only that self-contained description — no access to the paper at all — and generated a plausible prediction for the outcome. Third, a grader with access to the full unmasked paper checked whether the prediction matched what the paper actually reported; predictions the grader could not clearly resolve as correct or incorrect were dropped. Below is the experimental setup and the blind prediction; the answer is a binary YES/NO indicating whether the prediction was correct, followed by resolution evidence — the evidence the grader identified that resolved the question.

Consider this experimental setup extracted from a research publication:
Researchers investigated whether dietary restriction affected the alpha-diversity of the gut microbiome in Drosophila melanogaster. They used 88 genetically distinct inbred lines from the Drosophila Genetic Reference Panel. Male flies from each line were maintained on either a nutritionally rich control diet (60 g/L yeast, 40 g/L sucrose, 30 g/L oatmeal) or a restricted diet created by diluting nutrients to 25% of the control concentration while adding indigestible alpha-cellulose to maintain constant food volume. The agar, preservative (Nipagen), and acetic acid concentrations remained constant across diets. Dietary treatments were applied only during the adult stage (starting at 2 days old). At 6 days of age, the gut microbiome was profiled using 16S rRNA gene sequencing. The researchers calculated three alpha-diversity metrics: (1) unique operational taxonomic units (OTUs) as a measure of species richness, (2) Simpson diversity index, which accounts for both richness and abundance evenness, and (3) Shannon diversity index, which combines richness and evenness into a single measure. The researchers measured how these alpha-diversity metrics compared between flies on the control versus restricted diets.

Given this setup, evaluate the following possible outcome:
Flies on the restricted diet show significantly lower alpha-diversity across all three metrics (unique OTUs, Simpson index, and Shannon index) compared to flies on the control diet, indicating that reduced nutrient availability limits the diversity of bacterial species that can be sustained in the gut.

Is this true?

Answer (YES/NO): NO